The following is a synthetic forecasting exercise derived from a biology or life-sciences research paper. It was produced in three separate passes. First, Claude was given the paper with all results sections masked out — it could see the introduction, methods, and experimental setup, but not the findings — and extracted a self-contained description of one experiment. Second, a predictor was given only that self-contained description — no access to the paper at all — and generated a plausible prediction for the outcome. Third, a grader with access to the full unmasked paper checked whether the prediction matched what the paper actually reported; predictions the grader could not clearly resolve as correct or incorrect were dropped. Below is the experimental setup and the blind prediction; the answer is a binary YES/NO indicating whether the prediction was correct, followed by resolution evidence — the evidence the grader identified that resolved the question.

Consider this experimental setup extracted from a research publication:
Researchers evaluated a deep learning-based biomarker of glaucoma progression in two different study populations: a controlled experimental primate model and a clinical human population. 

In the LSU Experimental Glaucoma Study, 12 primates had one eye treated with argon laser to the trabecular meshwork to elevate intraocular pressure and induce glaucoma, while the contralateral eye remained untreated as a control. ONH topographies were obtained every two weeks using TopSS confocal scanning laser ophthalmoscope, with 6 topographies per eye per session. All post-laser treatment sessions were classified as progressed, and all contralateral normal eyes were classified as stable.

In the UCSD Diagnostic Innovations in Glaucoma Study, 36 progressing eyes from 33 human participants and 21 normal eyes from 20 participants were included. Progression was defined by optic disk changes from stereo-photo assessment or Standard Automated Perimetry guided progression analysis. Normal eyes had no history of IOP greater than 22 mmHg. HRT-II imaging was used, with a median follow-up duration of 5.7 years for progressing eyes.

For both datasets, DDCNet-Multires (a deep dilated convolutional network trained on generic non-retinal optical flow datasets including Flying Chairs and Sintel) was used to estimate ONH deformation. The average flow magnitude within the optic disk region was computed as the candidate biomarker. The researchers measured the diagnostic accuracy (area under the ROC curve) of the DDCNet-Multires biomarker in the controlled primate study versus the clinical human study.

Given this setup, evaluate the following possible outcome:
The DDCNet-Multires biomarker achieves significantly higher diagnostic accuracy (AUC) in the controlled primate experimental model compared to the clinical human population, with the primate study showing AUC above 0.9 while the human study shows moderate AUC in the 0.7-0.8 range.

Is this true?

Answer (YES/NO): NO